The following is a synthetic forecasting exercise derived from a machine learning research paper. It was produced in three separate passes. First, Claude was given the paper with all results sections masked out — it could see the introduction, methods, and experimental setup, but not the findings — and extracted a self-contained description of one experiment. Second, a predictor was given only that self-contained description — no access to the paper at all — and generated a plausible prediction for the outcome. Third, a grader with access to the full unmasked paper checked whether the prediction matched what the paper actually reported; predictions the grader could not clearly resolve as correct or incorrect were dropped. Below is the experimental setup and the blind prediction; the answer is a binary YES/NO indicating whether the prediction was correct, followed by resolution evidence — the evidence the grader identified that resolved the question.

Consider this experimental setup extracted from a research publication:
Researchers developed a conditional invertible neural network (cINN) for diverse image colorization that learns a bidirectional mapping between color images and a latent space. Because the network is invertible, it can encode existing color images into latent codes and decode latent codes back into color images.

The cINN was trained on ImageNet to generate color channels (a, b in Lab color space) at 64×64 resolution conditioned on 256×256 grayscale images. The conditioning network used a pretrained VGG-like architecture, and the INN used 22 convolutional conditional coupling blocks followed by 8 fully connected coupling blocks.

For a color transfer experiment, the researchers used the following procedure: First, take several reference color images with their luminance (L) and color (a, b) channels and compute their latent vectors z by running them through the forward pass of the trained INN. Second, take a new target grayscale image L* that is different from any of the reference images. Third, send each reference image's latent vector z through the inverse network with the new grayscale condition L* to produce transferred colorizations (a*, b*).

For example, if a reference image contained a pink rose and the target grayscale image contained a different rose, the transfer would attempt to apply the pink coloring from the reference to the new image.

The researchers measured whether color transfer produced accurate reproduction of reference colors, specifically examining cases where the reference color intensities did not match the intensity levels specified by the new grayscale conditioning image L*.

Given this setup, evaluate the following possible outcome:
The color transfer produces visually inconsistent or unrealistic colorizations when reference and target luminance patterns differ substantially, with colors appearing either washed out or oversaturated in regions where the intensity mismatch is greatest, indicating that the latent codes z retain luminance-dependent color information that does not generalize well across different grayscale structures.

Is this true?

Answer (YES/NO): NO